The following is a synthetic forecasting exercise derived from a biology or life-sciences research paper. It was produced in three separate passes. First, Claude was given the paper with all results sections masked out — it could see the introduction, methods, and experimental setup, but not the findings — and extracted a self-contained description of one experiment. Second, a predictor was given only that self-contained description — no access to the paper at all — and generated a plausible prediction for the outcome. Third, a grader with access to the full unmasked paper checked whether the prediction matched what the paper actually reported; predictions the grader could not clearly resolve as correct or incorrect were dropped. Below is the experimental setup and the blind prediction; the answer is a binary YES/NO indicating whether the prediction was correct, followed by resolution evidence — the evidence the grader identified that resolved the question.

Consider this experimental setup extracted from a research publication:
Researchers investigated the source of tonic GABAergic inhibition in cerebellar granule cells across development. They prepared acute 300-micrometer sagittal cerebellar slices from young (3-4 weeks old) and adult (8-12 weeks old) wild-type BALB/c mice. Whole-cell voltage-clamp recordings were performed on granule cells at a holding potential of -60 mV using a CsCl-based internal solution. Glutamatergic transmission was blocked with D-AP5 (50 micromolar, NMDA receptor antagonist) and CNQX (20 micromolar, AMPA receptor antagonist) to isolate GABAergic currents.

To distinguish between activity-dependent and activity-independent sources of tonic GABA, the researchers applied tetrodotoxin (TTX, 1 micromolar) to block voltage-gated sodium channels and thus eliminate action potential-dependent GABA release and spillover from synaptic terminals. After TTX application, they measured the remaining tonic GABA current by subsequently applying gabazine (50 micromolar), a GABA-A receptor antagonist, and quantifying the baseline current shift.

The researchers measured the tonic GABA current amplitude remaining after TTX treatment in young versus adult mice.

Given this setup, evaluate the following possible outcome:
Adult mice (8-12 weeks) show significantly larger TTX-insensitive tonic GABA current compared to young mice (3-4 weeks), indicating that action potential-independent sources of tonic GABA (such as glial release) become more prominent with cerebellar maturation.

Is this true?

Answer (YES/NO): YES